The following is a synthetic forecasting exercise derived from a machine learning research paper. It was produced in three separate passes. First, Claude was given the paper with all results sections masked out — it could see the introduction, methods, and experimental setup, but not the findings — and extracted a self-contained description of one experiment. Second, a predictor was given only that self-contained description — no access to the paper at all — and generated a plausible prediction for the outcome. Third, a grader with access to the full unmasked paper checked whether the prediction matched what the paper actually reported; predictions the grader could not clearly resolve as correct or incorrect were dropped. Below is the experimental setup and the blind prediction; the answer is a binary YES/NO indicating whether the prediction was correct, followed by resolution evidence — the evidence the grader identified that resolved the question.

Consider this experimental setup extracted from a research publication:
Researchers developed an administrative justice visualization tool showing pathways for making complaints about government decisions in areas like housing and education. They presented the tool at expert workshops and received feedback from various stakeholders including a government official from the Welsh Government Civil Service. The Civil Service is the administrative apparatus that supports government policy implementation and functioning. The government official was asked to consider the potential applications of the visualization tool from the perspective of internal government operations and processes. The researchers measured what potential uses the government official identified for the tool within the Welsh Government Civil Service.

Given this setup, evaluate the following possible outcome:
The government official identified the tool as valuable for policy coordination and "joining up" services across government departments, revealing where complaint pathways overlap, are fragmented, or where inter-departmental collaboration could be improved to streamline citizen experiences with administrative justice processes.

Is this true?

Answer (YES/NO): NO